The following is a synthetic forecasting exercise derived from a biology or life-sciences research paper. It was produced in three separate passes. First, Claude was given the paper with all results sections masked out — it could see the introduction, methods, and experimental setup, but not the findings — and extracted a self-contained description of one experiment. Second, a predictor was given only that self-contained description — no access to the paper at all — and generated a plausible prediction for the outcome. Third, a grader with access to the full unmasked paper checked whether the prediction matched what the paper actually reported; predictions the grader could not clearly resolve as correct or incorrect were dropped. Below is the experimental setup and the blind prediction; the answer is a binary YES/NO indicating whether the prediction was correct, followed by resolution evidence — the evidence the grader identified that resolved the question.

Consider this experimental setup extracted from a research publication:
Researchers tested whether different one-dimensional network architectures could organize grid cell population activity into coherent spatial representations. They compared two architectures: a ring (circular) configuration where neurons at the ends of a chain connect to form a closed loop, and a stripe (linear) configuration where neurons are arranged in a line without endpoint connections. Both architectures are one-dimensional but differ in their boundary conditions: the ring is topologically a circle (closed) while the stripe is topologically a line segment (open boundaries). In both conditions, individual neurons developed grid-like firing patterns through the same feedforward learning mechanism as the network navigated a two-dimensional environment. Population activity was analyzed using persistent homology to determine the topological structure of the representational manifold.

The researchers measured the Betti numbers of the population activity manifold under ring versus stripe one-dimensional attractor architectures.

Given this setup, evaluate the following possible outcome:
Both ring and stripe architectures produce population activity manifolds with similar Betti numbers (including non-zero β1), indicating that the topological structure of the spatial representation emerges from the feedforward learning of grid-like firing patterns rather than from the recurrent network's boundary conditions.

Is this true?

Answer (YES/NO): NO